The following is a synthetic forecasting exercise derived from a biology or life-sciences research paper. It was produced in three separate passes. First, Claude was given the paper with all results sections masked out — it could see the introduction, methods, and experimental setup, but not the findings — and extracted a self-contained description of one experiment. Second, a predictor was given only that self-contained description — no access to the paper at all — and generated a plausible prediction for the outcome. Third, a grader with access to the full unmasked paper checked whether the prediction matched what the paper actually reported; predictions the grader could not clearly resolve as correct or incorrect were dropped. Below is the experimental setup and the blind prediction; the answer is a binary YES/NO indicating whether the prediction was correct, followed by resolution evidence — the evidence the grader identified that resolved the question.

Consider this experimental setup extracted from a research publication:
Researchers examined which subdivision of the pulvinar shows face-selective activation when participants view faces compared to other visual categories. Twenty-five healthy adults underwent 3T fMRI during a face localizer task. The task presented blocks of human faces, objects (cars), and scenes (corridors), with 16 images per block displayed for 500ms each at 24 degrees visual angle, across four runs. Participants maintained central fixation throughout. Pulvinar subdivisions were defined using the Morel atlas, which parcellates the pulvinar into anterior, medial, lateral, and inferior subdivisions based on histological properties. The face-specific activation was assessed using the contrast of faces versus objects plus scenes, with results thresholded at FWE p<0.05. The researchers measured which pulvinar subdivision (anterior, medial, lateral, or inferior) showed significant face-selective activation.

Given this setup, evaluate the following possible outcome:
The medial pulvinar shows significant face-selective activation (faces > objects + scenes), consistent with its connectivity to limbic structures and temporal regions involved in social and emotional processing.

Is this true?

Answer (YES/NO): YES